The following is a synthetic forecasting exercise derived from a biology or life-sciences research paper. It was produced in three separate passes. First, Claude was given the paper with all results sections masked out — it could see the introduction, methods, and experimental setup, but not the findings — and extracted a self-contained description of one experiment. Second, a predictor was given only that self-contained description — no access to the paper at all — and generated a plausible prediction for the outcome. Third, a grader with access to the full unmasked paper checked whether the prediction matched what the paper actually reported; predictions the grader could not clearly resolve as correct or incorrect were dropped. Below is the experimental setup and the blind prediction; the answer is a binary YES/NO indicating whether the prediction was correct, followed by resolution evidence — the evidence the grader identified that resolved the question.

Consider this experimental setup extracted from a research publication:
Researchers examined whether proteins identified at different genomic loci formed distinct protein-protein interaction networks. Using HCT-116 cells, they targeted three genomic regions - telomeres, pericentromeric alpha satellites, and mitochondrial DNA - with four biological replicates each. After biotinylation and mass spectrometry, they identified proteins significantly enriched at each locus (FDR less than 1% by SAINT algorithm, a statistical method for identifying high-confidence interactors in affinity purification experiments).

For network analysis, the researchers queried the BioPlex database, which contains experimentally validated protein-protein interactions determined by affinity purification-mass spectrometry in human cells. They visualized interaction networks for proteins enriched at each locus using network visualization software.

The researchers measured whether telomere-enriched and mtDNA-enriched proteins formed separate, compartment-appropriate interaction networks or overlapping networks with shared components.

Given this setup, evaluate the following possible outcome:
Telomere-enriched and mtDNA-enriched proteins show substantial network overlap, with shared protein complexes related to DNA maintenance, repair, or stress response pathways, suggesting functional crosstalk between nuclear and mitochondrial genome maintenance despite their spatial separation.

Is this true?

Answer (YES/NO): NO